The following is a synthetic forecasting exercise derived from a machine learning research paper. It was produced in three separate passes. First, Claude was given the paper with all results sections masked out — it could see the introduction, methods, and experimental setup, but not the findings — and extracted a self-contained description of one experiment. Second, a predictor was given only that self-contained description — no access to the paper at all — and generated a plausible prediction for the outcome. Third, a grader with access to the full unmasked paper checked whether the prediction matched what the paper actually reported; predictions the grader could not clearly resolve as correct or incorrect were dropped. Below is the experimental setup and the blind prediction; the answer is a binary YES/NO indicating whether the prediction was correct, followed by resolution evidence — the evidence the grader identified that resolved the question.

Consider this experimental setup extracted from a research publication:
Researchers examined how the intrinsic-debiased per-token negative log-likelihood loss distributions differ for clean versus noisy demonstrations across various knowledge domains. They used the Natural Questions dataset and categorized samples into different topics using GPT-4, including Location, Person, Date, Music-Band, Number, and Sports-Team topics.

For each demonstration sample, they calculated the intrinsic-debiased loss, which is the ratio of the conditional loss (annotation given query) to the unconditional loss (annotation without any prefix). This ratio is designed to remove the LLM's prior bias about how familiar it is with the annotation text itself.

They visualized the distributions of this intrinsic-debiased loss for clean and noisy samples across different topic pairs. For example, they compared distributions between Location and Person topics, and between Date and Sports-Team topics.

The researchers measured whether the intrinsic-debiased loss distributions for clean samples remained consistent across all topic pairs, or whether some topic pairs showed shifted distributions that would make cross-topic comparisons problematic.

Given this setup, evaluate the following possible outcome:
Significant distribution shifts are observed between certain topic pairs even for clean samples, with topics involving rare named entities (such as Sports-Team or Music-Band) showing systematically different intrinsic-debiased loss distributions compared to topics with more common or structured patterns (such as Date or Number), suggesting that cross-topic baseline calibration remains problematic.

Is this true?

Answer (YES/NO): NO